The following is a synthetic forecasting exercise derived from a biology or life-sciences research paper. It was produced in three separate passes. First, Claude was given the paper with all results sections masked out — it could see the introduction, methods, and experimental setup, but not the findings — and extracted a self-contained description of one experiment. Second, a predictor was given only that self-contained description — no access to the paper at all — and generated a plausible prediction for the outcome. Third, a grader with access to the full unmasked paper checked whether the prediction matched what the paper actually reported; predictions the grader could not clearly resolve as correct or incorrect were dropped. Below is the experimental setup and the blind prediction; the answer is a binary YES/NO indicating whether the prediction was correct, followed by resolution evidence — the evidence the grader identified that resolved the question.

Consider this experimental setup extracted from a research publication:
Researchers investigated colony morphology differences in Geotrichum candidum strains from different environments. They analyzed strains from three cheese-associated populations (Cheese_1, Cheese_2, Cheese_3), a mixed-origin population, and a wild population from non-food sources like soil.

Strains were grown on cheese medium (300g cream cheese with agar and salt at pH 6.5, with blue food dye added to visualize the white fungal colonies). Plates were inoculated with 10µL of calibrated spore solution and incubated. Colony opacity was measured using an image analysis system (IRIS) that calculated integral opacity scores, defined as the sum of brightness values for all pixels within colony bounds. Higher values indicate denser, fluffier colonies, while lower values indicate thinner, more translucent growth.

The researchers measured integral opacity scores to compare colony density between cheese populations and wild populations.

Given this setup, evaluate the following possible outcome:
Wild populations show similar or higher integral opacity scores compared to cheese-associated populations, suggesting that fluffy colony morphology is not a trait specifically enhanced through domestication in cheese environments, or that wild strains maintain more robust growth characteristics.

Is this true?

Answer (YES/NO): NO